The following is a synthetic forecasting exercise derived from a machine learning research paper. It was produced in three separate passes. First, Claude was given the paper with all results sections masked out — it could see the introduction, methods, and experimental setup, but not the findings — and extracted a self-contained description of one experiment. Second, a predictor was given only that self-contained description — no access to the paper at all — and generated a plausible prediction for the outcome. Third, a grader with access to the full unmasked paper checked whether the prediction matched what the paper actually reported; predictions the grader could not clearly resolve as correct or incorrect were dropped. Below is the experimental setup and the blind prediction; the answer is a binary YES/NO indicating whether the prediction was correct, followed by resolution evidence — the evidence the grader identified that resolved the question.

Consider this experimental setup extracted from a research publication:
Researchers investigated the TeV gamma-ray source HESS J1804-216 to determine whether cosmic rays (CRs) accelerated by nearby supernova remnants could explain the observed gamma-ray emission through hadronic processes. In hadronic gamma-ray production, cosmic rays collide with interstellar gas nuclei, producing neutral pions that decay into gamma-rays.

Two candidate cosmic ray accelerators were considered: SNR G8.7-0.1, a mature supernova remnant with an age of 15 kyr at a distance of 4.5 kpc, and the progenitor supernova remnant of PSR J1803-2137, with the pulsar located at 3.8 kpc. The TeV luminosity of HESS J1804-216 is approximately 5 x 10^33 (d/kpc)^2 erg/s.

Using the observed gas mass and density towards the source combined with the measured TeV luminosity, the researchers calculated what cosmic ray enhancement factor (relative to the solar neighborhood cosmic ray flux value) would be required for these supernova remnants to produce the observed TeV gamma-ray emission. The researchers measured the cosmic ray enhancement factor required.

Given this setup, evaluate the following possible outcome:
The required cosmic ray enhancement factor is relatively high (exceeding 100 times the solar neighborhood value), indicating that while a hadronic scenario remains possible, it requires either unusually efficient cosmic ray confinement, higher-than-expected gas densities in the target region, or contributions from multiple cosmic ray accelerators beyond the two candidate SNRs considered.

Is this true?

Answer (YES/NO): NO